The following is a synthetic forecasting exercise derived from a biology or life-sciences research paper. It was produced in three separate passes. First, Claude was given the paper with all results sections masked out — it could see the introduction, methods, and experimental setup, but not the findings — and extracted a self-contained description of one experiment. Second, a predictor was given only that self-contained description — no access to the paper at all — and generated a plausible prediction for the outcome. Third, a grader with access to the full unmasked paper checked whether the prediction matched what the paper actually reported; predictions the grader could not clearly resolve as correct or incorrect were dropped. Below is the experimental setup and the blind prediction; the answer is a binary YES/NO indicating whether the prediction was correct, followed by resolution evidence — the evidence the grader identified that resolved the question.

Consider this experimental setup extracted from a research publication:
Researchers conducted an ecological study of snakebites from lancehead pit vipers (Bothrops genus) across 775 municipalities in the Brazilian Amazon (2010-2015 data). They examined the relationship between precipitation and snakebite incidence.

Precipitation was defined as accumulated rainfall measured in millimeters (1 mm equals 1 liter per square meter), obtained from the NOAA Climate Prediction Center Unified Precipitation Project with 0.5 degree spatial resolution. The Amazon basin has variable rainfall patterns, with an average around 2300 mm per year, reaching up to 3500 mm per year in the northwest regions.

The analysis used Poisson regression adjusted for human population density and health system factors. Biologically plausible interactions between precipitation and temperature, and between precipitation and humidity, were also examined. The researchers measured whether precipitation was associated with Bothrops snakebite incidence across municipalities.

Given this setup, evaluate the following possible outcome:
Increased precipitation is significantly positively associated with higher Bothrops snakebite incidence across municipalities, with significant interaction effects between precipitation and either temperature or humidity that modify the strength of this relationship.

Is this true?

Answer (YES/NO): NO